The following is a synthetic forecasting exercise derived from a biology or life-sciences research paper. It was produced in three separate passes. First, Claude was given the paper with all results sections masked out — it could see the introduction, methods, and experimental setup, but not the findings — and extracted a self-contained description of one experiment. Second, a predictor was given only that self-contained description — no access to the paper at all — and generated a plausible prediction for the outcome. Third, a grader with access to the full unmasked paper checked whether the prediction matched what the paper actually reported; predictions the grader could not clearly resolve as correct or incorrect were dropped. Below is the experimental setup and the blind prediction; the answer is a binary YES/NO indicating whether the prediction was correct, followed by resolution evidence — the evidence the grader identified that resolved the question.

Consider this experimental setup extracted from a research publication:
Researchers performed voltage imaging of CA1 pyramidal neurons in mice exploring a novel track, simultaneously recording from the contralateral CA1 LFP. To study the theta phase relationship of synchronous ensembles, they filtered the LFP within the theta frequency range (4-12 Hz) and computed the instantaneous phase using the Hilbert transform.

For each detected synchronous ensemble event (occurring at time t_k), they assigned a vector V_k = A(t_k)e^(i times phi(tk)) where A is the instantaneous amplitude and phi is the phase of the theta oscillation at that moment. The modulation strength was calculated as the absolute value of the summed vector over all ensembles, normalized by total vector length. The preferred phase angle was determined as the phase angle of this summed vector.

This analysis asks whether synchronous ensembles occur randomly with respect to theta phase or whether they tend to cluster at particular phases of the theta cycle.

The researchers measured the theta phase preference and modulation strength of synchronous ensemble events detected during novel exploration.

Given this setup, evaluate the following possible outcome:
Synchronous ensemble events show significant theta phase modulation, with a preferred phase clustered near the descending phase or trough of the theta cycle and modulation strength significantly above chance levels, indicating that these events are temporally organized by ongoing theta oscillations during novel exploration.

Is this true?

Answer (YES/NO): NO